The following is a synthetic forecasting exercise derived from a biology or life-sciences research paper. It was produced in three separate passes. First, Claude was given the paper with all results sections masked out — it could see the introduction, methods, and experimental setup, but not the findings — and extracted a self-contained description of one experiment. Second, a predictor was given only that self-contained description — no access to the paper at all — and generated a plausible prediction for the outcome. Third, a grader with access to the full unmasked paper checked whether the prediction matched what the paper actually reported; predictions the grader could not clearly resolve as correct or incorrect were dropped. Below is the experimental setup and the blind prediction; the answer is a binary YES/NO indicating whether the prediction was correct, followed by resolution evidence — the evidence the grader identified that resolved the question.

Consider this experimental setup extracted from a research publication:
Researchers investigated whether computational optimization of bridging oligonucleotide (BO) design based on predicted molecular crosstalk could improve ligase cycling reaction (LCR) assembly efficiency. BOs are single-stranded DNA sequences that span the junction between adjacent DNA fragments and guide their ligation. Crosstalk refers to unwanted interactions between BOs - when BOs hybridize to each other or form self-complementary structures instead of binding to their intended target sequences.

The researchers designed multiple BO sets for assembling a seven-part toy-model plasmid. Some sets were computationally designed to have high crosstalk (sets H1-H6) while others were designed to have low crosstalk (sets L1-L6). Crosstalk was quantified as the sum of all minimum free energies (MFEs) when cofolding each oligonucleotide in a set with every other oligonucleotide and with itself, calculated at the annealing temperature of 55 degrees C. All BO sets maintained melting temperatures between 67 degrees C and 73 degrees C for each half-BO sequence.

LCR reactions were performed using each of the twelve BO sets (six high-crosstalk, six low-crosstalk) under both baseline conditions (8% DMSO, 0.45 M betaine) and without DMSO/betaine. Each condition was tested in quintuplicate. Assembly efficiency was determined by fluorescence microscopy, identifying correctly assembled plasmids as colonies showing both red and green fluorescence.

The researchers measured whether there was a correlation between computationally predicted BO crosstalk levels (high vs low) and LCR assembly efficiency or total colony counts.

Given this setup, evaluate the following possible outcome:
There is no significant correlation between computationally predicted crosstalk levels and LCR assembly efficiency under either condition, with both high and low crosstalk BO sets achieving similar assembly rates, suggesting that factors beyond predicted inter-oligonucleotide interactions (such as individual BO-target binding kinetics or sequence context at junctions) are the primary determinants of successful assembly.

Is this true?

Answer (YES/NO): YES